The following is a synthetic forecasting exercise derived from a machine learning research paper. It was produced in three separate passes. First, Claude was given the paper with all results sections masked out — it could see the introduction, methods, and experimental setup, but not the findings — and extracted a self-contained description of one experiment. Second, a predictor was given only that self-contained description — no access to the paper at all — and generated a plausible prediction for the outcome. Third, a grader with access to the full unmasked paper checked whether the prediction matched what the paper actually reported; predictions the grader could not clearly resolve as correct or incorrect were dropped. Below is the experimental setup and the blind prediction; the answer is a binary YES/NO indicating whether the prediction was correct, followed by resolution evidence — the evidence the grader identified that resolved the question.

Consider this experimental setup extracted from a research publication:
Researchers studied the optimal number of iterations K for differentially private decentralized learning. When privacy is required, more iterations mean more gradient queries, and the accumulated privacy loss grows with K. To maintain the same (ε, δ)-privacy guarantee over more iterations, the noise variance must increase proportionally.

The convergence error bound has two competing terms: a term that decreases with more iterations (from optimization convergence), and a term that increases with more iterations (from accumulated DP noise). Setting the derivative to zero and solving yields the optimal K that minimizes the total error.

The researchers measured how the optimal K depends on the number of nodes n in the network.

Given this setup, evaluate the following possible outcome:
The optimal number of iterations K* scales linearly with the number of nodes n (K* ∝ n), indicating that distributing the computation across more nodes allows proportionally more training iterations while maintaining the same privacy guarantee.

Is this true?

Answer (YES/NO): NO